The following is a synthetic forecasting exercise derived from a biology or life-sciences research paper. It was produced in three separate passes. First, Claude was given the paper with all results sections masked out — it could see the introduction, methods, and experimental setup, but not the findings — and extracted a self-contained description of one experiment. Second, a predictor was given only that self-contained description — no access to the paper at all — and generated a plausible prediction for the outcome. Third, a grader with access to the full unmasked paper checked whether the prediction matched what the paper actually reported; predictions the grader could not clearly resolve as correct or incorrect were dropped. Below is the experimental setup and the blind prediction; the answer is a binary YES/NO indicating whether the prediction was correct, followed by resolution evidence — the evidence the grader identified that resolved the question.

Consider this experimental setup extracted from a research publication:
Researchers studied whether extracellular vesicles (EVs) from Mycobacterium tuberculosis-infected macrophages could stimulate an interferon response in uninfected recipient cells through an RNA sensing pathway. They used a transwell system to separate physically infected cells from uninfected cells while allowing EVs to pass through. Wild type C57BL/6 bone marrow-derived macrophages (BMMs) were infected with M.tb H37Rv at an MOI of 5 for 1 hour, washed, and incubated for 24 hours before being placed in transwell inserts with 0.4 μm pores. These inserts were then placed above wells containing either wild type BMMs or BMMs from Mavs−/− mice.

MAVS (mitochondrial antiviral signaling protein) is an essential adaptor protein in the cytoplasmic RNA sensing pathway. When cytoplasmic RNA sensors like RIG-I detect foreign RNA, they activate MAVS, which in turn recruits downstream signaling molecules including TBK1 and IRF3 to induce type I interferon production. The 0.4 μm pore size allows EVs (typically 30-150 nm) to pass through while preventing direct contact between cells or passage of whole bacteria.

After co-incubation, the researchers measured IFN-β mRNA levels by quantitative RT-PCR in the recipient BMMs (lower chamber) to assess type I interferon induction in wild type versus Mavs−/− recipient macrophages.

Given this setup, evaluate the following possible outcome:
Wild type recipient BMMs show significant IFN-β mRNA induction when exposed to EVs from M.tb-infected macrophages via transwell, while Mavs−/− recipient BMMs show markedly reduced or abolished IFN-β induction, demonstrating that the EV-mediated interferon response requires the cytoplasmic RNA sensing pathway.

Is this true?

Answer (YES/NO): YES